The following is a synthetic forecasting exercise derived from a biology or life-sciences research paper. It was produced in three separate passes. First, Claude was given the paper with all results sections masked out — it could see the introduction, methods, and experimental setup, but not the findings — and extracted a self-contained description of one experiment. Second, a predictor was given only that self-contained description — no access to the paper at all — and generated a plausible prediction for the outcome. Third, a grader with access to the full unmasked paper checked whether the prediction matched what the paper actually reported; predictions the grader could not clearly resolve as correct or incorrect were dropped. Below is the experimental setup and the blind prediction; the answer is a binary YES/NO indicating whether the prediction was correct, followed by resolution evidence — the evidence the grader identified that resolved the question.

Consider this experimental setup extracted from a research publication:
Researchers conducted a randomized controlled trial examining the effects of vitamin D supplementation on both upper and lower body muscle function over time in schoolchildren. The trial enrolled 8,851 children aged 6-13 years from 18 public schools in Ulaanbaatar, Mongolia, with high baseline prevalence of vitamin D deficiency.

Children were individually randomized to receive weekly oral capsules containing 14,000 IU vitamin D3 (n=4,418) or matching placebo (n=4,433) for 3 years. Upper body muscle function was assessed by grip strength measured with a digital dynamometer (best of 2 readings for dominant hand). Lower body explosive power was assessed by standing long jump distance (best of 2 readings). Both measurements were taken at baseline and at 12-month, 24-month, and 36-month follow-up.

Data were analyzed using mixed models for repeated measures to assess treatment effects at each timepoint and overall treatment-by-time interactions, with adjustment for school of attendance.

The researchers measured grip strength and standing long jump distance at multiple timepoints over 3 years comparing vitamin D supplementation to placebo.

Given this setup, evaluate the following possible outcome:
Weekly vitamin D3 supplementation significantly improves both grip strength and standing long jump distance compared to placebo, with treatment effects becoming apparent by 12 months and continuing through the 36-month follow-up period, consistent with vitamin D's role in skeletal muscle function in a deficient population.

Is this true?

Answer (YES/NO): NO